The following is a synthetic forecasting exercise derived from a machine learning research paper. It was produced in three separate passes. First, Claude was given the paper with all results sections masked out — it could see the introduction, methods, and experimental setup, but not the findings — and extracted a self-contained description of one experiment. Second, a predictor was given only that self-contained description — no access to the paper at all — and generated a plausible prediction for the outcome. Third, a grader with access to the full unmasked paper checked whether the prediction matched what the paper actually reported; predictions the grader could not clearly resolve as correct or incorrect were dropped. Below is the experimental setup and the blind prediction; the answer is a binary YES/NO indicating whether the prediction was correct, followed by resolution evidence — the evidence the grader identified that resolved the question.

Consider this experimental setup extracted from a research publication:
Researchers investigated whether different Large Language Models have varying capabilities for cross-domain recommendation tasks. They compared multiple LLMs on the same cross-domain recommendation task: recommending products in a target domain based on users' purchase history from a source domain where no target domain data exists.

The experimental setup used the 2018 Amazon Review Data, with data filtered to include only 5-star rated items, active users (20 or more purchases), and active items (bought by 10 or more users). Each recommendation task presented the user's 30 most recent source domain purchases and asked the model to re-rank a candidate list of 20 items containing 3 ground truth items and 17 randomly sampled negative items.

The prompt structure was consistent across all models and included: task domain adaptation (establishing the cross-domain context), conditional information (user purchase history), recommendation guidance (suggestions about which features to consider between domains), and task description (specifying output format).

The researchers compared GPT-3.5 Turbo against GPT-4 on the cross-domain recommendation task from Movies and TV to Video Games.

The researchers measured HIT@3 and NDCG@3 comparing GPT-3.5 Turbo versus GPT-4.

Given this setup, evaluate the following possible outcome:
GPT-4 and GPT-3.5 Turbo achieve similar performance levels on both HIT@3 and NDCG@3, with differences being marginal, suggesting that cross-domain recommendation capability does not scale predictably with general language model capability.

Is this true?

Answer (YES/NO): NO